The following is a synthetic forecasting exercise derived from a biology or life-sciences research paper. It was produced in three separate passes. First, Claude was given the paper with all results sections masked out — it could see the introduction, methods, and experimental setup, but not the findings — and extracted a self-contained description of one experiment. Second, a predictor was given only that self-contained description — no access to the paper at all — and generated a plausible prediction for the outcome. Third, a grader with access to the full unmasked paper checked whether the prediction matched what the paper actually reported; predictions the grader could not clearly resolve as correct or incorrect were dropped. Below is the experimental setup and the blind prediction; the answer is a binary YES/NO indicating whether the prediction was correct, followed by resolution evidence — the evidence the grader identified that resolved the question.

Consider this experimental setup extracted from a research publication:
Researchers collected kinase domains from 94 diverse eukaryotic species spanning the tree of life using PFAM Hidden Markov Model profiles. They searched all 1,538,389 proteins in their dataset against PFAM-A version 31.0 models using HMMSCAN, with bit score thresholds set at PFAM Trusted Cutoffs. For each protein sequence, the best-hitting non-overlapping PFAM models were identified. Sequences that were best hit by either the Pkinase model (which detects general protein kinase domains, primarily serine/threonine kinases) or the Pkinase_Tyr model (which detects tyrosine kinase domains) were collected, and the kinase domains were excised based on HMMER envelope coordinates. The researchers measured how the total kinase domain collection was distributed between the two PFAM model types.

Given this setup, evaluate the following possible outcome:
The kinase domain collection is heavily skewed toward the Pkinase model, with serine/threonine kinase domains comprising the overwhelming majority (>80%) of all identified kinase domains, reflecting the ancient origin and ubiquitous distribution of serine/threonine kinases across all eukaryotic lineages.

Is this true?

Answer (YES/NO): NO